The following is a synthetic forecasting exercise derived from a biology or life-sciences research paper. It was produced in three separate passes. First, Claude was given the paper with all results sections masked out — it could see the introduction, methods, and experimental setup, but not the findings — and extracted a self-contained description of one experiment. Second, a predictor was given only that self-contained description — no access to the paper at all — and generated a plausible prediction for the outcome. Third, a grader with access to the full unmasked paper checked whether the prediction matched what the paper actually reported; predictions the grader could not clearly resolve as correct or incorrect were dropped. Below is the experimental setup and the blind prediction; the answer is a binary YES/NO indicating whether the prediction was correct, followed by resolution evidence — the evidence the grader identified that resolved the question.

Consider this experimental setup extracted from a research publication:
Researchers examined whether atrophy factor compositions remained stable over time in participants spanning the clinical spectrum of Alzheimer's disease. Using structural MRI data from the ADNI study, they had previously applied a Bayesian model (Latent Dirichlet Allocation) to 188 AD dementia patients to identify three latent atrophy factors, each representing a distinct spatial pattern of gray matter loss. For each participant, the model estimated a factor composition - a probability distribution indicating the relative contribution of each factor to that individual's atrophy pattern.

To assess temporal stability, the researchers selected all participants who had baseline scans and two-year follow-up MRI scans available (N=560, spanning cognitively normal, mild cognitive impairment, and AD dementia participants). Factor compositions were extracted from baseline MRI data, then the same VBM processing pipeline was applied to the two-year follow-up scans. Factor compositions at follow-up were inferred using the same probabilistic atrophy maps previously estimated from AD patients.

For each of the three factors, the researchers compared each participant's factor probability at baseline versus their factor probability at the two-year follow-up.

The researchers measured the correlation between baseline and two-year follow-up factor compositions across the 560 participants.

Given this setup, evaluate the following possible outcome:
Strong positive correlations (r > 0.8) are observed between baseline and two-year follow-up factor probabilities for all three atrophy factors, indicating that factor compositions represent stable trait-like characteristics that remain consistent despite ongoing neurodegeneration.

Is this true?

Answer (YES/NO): YES